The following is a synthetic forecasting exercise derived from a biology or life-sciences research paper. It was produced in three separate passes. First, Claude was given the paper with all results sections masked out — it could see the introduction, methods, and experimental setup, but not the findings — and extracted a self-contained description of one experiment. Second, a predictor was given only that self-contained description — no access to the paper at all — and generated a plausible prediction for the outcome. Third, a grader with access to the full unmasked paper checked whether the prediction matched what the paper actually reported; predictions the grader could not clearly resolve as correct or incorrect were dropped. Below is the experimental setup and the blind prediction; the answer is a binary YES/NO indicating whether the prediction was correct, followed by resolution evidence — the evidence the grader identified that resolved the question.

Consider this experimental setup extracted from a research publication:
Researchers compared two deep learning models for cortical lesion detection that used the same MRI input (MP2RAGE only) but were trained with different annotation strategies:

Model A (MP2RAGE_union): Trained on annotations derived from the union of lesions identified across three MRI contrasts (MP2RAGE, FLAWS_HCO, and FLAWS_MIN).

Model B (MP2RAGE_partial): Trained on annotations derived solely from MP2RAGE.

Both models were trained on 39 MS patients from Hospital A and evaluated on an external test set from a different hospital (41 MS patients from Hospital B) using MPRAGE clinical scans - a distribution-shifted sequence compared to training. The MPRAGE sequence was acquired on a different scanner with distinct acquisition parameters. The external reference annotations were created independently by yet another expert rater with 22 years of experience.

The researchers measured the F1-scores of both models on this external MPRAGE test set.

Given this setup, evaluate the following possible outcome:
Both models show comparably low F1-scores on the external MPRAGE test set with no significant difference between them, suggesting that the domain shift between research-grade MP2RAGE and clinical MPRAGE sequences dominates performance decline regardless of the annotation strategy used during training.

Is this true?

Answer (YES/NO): NO